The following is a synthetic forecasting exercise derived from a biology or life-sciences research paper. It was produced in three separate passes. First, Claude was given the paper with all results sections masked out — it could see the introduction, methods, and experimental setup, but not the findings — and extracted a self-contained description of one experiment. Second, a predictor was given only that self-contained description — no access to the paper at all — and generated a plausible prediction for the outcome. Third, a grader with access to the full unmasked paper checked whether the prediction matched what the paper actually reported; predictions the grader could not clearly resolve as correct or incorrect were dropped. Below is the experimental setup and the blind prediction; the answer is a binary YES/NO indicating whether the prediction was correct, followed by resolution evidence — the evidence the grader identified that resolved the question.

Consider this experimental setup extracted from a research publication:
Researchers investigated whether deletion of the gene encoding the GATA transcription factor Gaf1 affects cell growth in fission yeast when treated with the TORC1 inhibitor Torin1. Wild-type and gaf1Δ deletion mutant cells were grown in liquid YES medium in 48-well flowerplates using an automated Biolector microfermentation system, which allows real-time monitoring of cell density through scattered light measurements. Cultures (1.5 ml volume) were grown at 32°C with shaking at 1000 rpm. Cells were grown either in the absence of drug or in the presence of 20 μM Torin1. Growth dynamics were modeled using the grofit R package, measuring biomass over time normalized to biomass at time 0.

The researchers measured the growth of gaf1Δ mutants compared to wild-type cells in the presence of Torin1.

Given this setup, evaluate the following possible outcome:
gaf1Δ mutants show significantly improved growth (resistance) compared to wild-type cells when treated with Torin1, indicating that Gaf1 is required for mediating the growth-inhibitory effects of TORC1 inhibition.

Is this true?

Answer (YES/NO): YES